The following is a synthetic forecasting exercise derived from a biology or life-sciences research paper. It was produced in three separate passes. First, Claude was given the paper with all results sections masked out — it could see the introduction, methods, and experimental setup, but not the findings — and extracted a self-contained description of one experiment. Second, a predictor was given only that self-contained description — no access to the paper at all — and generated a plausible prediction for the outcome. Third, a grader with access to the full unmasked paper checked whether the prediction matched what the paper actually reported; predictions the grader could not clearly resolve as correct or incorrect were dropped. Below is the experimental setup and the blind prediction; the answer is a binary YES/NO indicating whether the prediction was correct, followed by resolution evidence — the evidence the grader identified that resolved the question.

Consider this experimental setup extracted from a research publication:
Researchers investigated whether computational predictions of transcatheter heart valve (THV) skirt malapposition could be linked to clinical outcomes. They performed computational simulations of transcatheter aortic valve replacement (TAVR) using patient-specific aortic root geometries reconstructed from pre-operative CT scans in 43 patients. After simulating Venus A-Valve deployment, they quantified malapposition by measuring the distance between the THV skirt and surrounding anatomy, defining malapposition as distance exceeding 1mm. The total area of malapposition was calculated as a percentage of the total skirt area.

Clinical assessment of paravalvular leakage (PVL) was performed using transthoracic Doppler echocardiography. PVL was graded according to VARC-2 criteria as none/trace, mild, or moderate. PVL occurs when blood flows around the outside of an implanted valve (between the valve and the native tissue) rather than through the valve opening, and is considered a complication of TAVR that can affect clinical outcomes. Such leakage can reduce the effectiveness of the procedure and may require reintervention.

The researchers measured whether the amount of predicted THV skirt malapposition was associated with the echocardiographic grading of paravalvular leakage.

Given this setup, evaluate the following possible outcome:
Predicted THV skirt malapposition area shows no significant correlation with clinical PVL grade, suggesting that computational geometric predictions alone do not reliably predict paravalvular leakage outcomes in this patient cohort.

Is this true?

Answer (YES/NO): NO